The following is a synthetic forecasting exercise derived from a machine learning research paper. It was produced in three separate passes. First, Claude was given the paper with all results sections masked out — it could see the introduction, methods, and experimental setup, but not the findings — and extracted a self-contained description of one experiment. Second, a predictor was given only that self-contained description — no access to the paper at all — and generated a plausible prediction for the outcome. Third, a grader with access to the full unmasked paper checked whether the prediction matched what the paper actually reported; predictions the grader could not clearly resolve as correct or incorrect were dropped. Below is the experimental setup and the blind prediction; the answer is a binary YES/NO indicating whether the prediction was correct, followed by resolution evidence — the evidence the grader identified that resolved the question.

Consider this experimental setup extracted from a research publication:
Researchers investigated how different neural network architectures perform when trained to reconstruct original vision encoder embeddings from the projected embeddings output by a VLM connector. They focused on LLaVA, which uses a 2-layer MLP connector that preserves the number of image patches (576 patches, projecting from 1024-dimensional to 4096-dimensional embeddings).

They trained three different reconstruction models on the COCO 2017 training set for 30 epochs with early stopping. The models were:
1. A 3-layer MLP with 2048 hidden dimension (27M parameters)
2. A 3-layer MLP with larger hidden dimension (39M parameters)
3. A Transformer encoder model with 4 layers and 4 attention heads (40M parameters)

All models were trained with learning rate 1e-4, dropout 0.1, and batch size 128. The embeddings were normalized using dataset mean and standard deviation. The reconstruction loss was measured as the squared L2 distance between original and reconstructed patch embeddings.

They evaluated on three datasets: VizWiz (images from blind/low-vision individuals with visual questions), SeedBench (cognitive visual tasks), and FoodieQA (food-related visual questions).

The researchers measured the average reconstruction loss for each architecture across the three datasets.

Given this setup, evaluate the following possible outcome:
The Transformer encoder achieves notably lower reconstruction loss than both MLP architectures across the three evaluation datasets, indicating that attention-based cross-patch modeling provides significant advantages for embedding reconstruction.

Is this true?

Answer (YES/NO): NO